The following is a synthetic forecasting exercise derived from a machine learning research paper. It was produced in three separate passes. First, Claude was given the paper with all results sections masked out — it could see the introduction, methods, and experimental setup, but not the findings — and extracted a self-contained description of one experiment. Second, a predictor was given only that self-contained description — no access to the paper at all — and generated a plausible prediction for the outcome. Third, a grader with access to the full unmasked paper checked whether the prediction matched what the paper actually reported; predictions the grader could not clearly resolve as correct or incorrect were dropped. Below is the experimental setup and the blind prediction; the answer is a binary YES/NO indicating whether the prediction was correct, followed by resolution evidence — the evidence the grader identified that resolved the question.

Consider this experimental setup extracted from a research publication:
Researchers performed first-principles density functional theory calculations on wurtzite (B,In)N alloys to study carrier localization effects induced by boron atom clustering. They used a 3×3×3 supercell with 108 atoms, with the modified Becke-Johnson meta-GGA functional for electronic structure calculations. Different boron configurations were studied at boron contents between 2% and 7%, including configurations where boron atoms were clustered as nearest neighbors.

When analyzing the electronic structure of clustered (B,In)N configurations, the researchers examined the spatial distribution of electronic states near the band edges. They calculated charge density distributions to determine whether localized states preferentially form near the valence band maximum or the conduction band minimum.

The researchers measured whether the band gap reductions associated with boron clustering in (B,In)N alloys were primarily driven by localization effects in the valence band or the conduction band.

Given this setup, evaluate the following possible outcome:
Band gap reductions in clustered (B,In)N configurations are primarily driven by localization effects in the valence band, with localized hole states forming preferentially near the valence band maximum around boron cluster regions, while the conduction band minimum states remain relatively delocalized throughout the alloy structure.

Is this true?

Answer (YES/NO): YES